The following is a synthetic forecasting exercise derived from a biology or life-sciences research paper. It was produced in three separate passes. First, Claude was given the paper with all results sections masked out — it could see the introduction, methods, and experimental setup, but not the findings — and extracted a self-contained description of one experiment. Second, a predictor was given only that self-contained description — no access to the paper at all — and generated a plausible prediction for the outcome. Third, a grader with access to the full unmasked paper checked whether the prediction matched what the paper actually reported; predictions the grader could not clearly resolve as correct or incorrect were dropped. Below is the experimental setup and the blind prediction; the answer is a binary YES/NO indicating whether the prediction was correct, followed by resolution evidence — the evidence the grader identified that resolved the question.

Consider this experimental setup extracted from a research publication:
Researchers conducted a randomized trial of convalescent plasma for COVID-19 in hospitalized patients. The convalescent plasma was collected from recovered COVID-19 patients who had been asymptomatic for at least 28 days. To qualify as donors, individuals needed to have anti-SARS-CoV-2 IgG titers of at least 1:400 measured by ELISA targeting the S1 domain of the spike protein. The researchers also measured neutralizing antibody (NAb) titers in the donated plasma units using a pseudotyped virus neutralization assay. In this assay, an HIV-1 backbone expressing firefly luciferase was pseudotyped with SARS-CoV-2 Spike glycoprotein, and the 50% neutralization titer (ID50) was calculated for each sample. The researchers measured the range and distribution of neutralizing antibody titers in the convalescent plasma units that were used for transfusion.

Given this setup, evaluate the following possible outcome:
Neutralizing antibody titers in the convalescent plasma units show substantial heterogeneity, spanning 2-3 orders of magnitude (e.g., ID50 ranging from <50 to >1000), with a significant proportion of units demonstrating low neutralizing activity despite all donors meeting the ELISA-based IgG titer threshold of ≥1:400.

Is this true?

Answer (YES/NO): NO